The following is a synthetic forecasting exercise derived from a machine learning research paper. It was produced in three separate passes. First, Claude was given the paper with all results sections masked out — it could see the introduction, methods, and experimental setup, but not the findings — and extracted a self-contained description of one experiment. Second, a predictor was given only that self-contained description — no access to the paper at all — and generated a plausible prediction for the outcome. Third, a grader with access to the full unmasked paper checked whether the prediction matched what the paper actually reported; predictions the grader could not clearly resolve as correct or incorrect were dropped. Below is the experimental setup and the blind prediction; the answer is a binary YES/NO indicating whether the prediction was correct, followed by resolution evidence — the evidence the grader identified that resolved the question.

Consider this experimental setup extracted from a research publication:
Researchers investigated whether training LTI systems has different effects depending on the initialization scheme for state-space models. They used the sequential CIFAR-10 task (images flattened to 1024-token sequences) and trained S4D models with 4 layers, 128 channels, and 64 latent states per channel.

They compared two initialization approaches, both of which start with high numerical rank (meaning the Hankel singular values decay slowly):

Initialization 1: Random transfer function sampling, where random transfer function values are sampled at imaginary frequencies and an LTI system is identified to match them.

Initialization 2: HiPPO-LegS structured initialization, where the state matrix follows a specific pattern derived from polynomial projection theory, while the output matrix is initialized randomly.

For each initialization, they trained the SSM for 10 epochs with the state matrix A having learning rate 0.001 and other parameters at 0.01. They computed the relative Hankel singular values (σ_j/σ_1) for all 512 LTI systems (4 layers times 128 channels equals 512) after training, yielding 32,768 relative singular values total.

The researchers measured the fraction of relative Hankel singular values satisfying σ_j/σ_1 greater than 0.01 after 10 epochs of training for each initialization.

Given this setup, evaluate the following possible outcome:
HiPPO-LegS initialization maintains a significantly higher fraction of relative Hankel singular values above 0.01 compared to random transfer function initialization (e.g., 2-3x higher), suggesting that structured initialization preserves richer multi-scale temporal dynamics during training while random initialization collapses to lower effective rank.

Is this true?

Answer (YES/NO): YES